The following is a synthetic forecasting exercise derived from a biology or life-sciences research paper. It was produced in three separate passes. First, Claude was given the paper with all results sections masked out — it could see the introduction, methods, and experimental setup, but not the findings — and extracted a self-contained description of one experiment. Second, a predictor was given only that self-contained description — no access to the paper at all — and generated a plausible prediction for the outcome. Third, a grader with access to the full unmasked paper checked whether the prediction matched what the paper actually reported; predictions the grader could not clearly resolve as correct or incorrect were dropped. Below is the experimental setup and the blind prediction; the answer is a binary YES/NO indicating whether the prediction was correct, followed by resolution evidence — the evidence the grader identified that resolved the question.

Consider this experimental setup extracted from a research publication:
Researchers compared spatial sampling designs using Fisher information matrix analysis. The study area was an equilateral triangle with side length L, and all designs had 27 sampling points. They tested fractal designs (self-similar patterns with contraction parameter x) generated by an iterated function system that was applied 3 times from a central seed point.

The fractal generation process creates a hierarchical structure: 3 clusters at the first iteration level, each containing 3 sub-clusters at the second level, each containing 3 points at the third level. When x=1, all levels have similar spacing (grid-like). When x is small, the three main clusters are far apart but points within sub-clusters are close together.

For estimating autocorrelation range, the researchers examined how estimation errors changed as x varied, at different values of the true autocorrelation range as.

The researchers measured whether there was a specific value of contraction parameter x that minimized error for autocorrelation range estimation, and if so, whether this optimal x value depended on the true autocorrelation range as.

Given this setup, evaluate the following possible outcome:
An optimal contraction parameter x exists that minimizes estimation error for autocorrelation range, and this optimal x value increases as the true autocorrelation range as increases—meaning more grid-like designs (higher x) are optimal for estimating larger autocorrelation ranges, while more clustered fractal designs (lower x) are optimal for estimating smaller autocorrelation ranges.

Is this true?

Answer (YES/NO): YES